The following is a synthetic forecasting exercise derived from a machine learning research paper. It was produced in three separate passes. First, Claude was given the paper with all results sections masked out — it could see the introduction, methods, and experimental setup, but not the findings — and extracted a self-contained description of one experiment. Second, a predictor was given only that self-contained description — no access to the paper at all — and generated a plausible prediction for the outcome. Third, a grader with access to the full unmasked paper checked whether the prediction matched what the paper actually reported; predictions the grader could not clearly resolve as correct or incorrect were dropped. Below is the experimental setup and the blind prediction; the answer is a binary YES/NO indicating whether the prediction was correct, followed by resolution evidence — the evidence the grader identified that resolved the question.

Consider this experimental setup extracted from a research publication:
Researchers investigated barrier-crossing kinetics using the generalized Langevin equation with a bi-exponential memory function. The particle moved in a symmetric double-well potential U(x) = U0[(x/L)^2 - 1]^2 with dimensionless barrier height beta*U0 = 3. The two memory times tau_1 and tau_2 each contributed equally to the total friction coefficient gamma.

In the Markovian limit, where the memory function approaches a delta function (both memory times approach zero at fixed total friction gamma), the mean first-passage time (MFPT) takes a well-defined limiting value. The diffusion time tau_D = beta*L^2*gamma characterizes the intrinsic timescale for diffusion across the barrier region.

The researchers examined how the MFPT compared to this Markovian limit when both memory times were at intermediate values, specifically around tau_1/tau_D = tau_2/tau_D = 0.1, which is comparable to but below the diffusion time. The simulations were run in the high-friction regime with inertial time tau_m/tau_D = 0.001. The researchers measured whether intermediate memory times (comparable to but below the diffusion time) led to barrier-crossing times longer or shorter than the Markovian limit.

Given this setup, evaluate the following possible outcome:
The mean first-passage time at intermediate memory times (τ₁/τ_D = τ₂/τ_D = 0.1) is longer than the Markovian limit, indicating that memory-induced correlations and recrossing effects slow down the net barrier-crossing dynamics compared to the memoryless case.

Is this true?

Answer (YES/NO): NO